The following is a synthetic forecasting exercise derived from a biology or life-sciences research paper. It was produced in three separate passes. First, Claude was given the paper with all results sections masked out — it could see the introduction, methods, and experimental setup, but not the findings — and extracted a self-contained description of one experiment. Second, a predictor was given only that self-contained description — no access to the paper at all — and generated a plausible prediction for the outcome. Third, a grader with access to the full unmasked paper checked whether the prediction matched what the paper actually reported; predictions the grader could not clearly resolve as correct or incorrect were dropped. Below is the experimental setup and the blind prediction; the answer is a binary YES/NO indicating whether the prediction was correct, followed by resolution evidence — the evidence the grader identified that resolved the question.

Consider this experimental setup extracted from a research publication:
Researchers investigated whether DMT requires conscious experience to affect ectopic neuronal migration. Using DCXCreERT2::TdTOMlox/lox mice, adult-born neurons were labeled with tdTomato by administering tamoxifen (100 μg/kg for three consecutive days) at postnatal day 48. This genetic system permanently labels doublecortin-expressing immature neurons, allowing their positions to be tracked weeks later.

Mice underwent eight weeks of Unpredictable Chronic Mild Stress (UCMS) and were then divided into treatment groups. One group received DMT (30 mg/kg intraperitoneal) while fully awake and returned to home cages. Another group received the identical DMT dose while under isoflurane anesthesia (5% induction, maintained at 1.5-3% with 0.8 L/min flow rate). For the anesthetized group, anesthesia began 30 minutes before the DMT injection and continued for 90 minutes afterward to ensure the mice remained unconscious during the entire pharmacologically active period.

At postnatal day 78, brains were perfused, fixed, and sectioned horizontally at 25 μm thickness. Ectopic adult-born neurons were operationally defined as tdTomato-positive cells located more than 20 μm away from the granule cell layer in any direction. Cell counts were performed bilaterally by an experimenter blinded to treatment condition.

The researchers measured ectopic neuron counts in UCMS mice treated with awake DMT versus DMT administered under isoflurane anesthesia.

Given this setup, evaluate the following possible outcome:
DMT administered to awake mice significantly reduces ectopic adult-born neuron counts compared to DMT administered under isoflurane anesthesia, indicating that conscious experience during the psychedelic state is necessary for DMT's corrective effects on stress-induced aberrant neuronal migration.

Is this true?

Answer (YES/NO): NO